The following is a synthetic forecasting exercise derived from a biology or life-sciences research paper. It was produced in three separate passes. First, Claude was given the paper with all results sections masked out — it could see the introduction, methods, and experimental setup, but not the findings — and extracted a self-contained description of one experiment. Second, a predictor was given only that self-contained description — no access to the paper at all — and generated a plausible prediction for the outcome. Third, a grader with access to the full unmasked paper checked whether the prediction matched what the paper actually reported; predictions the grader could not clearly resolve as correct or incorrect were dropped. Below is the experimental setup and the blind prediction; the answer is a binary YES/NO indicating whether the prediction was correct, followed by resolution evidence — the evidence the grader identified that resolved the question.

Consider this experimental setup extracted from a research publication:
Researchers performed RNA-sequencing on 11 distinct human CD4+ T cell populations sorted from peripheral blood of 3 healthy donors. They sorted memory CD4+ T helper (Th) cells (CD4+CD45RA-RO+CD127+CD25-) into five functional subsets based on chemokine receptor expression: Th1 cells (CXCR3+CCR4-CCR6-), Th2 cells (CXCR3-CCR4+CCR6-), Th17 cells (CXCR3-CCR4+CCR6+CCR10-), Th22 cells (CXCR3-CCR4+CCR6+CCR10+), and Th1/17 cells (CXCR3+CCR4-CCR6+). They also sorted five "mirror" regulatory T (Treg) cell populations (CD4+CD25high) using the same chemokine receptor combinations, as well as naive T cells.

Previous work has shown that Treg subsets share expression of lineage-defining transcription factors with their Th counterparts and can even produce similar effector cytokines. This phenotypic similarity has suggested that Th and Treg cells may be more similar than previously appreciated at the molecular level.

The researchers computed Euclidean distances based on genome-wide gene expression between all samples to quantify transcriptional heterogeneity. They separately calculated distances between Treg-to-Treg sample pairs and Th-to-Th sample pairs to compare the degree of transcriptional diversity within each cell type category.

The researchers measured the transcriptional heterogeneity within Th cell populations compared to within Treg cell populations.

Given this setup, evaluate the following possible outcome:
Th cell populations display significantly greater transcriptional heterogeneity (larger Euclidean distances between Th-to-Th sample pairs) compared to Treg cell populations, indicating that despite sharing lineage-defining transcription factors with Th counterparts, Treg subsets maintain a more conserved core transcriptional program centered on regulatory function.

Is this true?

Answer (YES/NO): YES